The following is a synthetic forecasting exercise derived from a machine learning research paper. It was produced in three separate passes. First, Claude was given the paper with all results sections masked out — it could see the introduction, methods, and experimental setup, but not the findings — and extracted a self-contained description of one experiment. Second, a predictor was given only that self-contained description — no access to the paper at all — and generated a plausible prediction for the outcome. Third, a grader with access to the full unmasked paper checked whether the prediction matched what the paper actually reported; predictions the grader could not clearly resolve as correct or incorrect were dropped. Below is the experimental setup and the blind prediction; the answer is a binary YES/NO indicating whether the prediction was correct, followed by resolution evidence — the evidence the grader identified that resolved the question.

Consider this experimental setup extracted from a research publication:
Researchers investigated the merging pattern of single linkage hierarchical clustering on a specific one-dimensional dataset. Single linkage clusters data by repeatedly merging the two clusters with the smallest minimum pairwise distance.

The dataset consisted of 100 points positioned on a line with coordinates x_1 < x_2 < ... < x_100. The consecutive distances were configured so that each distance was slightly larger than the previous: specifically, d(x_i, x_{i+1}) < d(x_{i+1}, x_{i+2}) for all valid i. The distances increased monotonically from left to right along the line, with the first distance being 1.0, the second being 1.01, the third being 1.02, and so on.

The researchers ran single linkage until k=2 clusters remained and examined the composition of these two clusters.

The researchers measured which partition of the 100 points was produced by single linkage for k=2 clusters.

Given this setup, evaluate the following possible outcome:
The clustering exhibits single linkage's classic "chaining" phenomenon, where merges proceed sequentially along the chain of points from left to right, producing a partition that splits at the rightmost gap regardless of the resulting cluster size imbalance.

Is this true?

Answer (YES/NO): YES